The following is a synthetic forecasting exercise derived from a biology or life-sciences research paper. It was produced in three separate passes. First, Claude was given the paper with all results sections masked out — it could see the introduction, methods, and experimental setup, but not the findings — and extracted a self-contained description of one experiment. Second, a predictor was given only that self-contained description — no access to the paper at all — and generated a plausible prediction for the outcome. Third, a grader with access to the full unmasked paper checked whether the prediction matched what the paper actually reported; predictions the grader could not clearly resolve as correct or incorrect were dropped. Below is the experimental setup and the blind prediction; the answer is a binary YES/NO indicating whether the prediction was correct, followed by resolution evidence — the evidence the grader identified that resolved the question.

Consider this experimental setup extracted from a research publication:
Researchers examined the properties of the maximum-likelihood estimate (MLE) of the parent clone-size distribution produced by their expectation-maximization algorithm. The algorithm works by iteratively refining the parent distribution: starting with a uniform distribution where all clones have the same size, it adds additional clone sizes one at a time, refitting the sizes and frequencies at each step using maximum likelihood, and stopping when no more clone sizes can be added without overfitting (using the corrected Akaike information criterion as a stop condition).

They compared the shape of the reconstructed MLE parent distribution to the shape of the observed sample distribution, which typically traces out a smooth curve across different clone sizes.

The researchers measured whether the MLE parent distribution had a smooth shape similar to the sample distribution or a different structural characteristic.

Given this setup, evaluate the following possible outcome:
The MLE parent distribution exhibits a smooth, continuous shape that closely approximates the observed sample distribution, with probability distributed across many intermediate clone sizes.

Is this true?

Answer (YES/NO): NO